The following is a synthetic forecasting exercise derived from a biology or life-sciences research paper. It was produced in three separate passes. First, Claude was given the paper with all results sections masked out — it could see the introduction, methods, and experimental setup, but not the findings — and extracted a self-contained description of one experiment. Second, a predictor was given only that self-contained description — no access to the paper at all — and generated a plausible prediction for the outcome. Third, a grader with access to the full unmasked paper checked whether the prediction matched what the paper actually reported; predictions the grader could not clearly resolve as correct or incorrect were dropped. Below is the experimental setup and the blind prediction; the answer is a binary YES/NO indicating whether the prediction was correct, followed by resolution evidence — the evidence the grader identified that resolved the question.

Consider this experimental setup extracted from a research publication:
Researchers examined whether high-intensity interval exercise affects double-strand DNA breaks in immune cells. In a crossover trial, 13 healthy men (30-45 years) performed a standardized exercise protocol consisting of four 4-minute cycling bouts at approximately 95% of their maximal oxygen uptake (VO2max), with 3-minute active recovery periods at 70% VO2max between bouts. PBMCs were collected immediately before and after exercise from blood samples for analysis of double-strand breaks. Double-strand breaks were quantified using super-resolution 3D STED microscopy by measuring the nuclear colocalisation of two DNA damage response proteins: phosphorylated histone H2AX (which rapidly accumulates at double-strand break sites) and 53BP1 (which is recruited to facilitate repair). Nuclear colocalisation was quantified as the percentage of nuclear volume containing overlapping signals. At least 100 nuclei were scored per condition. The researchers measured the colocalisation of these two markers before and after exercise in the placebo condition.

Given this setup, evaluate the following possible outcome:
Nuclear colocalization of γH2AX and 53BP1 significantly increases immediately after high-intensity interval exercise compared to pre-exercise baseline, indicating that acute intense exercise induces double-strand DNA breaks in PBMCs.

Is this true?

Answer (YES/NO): YES